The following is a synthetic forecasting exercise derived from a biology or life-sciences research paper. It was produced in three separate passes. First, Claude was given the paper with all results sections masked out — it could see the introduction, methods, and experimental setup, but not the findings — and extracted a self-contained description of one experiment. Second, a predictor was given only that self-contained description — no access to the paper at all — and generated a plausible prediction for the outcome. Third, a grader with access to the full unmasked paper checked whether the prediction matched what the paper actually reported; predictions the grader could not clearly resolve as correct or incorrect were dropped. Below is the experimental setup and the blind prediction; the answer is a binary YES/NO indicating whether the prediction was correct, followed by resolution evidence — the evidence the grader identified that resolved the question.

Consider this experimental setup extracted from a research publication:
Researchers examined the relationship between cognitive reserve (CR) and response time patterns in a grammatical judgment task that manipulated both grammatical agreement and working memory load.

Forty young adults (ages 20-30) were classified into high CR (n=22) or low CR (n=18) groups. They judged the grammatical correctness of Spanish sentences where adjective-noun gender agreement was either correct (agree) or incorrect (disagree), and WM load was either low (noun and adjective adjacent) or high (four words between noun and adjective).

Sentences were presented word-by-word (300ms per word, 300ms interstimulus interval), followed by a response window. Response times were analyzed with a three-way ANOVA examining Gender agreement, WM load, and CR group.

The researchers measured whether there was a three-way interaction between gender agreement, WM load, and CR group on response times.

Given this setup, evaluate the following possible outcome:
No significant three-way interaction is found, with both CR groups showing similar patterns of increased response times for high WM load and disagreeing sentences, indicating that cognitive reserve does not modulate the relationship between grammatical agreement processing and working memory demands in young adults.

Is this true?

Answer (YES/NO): NO